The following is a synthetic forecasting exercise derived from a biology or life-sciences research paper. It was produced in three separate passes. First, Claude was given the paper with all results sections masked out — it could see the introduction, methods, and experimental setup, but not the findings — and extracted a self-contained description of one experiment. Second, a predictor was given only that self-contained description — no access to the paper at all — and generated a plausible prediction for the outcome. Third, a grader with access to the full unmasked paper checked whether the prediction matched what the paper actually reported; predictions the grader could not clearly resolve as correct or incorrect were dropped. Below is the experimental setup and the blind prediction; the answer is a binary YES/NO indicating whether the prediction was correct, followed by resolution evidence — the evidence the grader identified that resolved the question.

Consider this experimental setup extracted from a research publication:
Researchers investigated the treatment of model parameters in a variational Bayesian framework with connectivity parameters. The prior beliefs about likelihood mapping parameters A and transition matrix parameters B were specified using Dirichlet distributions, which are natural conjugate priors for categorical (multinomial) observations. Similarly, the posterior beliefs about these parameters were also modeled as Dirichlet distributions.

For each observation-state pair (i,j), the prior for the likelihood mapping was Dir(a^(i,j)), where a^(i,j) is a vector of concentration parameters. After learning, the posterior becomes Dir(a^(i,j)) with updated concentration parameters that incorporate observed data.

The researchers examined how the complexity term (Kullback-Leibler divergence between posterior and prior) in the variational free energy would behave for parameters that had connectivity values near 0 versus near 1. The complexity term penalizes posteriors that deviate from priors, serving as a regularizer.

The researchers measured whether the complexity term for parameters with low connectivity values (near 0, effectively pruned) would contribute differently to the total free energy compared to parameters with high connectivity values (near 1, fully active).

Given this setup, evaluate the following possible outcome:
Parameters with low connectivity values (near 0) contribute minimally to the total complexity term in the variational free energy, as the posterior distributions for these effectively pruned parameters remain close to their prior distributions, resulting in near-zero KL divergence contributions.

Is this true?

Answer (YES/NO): YES